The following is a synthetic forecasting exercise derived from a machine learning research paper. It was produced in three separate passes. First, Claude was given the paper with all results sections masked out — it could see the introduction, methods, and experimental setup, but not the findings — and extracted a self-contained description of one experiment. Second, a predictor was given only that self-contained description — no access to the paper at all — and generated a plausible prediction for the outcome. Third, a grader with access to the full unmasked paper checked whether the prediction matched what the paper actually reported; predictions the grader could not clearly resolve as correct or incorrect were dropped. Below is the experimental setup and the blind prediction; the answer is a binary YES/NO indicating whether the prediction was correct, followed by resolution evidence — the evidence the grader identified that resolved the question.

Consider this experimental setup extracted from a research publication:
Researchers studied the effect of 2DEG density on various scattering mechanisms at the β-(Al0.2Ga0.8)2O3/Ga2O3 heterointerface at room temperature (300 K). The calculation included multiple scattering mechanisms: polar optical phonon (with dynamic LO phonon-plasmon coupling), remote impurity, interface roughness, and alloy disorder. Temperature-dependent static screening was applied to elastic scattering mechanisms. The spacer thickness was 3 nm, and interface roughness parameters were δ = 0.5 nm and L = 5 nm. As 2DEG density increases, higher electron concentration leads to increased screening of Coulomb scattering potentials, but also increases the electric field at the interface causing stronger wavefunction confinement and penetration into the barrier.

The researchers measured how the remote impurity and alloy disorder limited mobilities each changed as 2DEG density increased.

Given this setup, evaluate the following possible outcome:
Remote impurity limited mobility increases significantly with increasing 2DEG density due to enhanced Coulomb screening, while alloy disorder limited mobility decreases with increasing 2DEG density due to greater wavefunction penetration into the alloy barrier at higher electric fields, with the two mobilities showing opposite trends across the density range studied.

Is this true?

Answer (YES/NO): YES